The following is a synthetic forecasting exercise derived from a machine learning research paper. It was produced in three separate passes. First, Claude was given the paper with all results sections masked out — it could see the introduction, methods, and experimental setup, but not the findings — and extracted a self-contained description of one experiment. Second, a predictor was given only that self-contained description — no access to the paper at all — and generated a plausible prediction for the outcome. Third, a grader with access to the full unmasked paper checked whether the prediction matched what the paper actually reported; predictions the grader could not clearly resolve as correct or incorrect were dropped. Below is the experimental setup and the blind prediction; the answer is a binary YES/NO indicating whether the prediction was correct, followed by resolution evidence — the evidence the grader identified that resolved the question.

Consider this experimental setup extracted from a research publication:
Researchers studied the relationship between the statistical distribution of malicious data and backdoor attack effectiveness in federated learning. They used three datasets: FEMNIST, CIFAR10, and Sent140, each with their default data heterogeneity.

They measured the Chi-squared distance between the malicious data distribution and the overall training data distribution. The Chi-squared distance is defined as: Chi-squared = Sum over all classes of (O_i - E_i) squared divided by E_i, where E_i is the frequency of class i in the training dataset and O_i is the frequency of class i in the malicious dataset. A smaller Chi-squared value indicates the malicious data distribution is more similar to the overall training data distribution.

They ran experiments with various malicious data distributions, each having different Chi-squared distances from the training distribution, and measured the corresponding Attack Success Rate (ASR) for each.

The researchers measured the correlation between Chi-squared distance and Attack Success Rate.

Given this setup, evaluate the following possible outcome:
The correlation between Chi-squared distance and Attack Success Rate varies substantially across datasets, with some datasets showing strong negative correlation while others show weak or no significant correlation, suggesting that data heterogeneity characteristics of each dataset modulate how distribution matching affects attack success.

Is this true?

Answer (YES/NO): NO